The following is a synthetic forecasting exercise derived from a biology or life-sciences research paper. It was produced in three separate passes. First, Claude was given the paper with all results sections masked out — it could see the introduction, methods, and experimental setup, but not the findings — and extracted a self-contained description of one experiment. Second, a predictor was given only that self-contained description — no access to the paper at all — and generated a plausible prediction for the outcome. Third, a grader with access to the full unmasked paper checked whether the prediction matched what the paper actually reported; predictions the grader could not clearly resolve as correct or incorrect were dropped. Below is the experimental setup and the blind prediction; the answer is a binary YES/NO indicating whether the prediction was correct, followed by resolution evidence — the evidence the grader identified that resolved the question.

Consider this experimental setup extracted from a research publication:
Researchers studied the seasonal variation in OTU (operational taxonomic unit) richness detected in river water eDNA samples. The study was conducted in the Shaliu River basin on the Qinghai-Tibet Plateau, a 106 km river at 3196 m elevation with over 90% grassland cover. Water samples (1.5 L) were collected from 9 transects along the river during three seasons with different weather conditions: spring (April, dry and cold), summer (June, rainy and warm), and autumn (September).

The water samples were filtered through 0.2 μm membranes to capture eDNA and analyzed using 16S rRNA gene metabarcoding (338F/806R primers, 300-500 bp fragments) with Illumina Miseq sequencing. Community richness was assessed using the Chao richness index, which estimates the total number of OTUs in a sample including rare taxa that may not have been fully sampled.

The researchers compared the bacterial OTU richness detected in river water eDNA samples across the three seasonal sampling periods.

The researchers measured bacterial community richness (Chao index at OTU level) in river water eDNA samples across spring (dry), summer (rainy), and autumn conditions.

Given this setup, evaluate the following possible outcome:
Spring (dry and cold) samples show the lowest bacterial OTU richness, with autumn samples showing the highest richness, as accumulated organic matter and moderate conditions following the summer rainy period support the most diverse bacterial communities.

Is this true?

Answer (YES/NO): YES